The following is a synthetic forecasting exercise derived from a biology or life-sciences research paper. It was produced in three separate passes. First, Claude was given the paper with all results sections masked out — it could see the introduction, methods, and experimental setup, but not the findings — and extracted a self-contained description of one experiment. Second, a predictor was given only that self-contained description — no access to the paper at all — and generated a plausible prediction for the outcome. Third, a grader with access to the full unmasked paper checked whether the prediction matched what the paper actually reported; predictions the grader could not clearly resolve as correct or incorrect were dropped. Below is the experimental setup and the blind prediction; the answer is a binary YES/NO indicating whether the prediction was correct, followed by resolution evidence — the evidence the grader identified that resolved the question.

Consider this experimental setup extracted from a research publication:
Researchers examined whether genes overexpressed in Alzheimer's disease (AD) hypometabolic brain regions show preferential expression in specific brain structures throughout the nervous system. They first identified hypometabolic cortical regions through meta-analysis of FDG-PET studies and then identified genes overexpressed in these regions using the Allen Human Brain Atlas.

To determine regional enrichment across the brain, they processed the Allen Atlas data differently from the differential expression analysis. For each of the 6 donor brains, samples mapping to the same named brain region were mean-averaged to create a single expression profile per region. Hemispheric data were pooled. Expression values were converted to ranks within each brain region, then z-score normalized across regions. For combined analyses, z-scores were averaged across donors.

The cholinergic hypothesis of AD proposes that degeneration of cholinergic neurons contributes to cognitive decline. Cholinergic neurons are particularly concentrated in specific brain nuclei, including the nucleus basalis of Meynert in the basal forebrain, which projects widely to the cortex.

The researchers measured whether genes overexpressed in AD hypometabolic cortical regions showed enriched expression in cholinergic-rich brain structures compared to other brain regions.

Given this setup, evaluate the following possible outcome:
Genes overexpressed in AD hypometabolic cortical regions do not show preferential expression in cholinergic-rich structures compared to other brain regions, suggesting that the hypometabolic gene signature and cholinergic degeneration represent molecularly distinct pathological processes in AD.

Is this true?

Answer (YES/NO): NO